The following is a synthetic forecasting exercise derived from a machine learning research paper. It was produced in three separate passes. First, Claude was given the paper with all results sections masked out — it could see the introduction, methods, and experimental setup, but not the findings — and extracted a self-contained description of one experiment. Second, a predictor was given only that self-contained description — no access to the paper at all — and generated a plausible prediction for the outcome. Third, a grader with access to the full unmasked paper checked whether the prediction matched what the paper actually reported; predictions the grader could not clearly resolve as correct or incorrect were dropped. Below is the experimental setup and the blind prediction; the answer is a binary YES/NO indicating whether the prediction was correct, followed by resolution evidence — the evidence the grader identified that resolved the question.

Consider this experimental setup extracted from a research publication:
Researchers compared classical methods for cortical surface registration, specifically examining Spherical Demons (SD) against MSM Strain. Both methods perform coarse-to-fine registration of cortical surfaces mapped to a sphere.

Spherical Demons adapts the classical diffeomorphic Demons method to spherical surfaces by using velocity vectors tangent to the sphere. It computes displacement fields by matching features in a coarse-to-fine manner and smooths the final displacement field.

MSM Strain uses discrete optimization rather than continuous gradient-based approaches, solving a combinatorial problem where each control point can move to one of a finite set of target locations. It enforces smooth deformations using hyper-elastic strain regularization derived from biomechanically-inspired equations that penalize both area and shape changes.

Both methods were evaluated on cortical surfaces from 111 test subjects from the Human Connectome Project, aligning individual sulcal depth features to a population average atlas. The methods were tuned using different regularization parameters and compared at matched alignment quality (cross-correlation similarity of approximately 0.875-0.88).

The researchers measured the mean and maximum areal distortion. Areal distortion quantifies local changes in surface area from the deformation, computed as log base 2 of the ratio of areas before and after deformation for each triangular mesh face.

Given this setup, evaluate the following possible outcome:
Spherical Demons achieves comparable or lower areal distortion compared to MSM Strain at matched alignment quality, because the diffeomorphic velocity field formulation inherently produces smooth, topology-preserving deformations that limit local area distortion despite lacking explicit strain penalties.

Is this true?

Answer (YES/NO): NO